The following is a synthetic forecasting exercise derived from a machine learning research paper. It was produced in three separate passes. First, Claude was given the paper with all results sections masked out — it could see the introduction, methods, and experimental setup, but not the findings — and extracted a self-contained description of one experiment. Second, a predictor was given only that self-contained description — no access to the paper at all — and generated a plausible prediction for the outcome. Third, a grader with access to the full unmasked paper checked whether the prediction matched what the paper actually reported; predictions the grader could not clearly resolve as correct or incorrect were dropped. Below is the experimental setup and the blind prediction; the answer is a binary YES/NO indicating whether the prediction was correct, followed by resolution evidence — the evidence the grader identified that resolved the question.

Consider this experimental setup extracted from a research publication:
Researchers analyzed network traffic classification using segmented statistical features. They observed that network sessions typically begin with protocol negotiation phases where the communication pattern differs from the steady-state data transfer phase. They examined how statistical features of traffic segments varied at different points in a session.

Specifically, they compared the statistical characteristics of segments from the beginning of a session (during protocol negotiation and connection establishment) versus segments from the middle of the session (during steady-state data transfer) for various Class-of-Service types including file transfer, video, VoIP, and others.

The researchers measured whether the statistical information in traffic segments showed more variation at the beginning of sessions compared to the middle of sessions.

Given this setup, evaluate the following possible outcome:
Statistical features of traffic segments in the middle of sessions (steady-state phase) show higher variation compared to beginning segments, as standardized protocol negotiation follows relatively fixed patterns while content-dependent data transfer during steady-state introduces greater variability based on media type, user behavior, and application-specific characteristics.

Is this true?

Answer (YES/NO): NO